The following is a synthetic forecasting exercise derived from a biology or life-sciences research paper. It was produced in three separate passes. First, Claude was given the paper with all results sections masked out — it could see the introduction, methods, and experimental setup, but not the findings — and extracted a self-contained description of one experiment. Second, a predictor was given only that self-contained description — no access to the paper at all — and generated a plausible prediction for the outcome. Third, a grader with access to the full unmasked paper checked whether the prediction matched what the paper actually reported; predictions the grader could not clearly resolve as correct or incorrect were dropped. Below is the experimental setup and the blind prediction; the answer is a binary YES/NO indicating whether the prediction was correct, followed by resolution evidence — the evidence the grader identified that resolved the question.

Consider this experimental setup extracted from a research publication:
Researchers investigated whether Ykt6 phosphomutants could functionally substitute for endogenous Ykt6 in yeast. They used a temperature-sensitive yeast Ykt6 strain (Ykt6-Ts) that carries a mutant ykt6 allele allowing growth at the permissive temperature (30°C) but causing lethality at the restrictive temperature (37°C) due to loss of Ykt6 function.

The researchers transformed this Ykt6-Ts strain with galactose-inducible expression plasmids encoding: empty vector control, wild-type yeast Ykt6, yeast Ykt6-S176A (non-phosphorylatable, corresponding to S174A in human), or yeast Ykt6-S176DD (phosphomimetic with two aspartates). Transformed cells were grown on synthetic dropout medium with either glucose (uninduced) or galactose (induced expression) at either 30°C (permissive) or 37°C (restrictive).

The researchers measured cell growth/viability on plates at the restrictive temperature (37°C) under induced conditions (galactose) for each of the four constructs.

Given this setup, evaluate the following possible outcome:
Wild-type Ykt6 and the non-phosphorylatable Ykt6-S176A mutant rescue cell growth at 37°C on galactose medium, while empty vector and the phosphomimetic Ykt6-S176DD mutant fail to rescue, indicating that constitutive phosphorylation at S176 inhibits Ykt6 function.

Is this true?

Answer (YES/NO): YES